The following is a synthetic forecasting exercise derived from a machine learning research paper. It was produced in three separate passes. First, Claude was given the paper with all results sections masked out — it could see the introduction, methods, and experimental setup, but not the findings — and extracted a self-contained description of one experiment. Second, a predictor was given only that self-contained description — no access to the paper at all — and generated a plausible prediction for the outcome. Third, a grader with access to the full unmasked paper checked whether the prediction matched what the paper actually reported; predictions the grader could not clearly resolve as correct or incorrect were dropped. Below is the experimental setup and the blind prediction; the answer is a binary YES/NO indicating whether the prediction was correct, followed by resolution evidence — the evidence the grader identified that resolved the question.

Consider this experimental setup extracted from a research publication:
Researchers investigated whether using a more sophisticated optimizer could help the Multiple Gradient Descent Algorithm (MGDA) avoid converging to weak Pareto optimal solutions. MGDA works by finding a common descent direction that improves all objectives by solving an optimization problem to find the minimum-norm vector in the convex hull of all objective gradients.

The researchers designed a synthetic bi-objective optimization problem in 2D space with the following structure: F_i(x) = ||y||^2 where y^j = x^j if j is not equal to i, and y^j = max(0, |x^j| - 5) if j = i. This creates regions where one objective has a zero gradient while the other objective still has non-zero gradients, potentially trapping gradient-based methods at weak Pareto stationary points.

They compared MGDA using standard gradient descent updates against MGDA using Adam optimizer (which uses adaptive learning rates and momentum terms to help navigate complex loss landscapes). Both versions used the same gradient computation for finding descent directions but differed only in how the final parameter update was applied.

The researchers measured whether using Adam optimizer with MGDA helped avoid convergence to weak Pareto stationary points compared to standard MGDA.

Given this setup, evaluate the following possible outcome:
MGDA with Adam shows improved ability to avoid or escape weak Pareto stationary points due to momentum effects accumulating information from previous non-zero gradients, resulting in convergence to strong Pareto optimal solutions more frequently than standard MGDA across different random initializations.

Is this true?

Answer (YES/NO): NO